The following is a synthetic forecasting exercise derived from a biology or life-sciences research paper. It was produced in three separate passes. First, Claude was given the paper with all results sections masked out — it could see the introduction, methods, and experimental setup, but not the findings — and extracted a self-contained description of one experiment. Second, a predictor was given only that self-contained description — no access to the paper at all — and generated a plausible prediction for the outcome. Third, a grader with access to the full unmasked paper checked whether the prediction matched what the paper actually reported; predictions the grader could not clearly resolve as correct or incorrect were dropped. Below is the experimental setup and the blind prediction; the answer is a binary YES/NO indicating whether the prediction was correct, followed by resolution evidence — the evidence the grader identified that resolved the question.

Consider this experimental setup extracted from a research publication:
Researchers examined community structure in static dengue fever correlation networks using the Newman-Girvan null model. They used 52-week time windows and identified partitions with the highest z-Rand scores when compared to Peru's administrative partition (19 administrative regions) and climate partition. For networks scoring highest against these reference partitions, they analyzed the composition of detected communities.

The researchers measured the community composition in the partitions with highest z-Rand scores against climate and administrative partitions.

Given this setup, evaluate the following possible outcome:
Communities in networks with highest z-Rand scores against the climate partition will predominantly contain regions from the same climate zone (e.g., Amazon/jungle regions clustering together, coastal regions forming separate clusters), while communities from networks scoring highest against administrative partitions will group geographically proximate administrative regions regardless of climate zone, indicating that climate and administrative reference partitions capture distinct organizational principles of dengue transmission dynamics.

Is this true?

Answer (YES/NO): NO